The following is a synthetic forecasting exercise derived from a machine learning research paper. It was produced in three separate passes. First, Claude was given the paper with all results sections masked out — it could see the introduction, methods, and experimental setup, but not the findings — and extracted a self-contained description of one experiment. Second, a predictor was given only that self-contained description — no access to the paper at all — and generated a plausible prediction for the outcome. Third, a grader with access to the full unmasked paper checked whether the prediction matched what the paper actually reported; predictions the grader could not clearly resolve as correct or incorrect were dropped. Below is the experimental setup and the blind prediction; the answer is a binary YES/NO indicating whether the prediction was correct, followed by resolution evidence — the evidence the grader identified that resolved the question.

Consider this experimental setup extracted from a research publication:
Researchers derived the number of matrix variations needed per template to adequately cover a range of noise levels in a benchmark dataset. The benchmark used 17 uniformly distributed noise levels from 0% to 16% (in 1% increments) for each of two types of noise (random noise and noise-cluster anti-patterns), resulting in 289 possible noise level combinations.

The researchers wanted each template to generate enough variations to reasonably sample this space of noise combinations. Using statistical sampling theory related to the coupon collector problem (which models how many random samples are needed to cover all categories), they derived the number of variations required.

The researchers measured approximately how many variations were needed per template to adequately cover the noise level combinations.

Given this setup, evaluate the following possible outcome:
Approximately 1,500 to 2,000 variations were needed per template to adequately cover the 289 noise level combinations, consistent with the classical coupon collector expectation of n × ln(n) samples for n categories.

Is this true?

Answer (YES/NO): NO